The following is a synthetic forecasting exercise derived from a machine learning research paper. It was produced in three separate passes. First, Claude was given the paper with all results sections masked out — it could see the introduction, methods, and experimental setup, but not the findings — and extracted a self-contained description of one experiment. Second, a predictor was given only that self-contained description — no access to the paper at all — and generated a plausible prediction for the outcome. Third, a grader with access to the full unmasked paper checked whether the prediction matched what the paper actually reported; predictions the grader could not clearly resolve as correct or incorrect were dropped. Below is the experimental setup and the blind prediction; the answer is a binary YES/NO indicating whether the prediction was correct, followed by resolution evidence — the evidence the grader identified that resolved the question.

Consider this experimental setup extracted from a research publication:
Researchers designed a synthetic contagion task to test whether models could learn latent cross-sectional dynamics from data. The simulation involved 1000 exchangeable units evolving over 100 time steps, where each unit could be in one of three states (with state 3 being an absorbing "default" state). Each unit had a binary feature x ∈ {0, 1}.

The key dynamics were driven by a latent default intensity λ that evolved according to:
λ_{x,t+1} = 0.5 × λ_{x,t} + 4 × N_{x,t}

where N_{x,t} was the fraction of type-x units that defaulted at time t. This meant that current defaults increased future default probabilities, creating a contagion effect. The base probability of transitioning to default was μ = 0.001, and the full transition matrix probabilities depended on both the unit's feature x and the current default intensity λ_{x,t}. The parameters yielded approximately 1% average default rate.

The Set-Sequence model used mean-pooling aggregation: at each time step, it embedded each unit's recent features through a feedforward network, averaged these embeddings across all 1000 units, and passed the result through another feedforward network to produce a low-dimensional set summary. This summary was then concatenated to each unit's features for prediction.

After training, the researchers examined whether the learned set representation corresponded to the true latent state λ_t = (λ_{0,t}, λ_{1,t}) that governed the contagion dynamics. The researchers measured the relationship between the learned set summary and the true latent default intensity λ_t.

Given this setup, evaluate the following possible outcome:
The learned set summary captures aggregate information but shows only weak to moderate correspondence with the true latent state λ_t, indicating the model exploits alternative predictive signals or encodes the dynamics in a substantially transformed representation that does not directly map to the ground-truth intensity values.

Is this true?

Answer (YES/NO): NO